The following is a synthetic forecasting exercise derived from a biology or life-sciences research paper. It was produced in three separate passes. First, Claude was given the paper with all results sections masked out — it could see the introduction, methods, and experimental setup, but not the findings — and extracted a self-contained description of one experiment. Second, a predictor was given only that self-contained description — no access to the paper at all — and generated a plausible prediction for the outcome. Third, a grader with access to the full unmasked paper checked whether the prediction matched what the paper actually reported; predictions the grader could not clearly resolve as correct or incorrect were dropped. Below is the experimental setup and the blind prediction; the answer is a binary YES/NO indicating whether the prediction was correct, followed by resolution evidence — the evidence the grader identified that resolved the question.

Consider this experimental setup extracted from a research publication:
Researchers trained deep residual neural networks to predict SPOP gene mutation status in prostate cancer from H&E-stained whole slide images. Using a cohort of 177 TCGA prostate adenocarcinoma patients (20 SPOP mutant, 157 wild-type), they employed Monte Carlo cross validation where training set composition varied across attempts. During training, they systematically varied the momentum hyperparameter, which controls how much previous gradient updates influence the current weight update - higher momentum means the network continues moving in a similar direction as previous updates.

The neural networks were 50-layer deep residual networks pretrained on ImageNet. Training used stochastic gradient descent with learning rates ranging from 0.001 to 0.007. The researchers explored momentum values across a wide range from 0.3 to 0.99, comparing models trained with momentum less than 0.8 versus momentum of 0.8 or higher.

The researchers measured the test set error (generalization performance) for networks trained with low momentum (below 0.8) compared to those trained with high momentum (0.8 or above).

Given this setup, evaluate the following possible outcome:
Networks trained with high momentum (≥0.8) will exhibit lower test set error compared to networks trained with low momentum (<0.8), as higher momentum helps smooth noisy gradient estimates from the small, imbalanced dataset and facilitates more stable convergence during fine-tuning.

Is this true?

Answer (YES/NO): YES